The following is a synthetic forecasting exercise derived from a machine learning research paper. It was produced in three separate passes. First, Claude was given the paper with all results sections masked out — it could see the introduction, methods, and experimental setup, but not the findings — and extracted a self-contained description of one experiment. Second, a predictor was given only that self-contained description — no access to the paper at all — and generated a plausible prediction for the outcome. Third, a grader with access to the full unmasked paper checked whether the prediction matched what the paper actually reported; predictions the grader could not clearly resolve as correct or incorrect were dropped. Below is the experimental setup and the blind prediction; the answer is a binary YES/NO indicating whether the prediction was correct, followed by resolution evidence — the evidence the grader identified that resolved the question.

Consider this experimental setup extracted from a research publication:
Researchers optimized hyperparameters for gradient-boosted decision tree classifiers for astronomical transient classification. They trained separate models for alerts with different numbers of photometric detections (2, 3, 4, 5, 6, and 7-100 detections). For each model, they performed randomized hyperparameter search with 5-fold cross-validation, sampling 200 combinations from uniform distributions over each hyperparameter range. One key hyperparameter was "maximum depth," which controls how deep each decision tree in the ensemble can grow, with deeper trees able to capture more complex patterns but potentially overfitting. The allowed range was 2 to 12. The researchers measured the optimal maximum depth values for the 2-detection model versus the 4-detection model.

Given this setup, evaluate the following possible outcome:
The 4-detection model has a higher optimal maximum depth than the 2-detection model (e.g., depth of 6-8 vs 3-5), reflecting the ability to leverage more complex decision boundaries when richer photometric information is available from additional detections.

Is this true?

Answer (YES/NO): NO